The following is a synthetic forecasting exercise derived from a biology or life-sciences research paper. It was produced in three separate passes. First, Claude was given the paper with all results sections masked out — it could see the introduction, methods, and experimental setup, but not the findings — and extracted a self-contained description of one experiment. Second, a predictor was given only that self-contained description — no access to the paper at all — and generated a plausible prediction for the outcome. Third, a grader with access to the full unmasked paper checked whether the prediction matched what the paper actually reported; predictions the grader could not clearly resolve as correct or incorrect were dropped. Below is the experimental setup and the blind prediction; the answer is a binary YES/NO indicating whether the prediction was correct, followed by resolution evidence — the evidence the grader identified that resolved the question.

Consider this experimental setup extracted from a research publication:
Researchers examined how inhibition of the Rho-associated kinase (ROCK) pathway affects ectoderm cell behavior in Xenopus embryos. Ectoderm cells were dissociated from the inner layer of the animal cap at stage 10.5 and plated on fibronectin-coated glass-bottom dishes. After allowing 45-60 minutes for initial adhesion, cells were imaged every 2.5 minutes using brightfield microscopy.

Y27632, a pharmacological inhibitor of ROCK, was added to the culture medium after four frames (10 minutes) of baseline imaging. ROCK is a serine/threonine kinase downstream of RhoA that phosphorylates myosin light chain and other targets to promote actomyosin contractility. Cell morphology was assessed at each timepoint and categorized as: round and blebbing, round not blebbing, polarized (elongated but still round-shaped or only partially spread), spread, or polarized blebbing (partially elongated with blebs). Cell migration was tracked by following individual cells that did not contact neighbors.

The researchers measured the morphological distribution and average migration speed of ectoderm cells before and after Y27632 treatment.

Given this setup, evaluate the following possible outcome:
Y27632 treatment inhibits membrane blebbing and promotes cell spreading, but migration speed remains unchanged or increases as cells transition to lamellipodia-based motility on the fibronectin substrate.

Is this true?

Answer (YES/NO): YES